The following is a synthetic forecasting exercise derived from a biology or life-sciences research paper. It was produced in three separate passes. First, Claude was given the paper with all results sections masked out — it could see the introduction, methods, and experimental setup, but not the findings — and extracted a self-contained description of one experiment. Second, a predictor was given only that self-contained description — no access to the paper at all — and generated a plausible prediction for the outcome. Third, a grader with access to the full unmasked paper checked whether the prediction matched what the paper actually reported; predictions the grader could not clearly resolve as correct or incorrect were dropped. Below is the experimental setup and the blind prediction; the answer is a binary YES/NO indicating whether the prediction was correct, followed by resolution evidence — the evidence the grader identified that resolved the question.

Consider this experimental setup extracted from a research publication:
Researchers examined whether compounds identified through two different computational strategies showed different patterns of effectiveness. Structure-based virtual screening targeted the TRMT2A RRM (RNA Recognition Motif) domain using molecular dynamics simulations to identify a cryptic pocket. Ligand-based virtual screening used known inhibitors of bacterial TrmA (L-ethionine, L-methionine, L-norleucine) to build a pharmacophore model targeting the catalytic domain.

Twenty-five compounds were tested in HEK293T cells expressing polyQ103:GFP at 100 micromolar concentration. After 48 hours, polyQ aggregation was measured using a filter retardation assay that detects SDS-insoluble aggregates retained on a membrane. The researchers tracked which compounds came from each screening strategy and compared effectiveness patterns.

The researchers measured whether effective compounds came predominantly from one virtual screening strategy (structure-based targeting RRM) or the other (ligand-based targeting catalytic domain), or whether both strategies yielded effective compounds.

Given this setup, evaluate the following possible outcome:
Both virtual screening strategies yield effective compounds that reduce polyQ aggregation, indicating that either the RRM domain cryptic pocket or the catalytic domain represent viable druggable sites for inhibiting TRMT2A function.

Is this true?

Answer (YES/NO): YES